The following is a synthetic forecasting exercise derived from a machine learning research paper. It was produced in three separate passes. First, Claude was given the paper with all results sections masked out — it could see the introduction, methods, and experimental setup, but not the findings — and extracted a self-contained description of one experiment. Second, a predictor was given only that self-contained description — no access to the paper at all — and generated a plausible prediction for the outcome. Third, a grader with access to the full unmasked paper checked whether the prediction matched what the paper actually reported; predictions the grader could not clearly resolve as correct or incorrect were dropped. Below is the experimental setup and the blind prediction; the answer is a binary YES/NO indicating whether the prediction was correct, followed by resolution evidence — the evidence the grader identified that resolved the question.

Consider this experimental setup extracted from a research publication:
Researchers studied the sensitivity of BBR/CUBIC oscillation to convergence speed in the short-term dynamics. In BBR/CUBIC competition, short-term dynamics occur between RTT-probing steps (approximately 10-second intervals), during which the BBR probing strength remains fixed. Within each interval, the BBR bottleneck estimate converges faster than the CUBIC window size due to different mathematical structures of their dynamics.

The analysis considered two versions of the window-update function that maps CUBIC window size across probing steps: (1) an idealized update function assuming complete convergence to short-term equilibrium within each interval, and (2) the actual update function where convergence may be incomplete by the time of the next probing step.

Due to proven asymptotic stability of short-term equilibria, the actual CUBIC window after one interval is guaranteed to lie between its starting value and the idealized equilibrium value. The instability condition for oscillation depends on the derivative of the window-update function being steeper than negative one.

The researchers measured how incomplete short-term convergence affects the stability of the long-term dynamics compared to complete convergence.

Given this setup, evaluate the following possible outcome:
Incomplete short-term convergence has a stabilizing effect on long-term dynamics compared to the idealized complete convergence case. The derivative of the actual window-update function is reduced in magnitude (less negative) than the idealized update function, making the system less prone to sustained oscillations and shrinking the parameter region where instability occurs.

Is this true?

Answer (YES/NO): NO